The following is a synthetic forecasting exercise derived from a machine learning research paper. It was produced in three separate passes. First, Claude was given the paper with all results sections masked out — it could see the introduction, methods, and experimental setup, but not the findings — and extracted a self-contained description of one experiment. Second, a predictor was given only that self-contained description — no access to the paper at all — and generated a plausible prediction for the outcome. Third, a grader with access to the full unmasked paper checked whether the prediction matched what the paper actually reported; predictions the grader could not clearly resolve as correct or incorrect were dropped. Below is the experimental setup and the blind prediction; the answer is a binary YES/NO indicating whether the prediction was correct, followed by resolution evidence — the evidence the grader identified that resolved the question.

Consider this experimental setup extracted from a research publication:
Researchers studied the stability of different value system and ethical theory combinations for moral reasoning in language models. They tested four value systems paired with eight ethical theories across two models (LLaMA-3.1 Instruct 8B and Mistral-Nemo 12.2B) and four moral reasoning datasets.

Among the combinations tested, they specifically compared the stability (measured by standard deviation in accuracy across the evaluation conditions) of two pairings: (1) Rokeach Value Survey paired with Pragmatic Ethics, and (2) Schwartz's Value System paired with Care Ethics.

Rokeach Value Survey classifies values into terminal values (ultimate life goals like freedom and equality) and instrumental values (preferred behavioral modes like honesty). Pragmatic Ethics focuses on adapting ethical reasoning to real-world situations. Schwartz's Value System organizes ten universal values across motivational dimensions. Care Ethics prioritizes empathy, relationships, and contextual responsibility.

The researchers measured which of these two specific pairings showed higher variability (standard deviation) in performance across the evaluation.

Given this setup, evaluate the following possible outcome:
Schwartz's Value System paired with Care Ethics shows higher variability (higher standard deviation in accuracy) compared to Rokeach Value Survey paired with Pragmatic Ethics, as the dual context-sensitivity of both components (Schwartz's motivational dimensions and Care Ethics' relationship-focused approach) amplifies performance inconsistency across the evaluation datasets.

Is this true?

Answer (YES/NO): NO